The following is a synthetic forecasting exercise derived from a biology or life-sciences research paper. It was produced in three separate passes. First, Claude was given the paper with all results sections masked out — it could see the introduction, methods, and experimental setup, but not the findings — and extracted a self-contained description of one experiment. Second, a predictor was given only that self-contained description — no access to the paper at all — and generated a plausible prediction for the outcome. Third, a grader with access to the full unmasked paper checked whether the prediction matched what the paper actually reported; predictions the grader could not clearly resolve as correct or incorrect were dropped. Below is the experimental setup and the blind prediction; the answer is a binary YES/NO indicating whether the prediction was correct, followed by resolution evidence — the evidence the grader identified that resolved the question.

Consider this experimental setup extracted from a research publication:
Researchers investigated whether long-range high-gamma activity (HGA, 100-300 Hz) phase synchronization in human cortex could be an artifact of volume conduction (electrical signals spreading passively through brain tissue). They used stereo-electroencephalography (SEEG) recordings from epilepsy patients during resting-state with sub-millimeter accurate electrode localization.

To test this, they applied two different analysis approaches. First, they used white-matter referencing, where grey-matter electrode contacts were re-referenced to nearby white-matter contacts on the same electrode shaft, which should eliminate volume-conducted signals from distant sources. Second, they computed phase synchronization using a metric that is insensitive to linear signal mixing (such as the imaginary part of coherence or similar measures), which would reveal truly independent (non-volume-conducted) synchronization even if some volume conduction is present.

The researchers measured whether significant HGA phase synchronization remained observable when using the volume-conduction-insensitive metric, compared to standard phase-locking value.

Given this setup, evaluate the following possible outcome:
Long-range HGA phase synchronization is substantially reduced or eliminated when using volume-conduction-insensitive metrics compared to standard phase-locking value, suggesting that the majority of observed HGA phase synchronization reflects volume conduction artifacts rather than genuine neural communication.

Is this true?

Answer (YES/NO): NO